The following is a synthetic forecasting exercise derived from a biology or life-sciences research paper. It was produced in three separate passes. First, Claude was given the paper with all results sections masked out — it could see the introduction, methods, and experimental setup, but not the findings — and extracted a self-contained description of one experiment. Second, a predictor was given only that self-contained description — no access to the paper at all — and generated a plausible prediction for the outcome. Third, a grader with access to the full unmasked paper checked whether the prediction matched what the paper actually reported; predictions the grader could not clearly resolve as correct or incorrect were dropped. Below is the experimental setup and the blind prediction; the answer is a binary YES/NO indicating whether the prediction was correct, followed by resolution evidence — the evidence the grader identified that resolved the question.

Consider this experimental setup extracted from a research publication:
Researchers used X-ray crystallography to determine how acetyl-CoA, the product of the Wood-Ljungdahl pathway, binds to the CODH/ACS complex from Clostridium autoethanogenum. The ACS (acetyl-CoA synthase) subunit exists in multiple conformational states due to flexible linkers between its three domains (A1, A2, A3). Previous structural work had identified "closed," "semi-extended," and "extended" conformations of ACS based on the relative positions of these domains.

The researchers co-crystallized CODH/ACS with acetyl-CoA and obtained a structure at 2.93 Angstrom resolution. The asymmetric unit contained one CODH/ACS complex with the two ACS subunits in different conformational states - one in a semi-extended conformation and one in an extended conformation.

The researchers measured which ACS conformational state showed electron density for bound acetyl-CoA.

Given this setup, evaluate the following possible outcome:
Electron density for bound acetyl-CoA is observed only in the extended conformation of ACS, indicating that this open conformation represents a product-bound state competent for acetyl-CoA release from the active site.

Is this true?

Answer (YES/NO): NO